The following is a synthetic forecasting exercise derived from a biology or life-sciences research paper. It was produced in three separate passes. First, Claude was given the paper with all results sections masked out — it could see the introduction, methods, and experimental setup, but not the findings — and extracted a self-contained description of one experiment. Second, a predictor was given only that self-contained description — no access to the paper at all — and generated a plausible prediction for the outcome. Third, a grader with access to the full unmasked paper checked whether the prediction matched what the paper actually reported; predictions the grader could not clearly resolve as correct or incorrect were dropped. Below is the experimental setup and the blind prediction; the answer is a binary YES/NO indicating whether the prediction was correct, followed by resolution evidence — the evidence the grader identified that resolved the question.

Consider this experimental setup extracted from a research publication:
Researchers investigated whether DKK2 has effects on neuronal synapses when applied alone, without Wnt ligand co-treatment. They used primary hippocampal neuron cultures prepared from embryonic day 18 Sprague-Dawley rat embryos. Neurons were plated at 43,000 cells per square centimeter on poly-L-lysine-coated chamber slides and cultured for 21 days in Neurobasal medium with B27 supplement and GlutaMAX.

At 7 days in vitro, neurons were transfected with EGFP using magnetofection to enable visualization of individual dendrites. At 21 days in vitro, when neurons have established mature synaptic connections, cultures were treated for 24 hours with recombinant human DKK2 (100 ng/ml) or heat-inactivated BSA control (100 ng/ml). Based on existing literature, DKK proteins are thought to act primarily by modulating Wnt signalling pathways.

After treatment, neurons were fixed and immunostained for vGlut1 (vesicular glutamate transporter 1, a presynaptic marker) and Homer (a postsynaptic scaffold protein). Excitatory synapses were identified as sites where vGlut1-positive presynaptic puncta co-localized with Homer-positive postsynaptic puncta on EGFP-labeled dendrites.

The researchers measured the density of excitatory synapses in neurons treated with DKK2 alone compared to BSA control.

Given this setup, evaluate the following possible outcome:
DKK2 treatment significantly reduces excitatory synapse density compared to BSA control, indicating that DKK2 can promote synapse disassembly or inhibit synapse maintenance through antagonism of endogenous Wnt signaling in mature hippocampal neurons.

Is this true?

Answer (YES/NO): NO